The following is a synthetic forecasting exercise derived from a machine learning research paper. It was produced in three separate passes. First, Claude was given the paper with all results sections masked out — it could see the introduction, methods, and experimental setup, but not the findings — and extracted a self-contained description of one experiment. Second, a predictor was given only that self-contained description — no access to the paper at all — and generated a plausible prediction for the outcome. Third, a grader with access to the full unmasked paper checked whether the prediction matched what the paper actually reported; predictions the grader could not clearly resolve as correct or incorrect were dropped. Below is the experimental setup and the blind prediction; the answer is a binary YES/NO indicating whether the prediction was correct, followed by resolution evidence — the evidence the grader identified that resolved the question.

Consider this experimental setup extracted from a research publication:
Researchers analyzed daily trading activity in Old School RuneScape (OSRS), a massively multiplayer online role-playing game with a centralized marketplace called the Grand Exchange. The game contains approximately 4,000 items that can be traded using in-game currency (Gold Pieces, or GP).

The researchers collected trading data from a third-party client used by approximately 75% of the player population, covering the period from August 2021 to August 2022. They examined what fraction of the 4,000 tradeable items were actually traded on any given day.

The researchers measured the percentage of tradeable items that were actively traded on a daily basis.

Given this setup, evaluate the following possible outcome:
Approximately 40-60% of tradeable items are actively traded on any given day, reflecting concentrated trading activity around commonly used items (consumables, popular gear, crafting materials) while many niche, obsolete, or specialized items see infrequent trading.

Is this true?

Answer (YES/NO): NO